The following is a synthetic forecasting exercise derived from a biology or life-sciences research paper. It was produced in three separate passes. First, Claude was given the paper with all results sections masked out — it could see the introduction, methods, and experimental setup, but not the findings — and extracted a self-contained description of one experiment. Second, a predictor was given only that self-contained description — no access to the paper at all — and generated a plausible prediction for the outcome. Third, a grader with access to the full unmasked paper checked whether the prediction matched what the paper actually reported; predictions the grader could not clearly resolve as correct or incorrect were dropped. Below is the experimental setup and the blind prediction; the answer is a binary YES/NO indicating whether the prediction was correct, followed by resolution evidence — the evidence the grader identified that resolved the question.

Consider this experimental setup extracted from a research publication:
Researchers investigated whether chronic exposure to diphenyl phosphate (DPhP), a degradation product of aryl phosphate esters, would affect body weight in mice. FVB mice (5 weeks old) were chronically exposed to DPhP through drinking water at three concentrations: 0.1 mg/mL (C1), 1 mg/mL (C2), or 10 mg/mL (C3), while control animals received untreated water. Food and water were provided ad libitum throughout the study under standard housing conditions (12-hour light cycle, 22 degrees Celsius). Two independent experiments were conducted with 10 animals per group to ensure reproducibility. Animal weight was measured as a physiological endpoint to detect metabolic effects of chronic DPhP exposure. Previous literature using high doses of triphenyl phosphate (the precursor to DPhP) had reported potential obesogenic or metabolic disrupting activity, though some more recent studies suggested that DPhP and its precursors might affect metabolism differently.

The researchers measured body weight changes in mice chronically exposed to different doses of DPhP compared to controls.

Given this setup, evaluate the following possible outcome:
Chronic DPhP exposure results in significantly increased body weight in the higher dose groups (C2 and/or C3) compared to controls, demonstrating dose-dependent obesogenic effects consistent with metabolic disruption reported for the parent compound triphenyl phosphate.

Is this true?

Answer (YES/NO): NO